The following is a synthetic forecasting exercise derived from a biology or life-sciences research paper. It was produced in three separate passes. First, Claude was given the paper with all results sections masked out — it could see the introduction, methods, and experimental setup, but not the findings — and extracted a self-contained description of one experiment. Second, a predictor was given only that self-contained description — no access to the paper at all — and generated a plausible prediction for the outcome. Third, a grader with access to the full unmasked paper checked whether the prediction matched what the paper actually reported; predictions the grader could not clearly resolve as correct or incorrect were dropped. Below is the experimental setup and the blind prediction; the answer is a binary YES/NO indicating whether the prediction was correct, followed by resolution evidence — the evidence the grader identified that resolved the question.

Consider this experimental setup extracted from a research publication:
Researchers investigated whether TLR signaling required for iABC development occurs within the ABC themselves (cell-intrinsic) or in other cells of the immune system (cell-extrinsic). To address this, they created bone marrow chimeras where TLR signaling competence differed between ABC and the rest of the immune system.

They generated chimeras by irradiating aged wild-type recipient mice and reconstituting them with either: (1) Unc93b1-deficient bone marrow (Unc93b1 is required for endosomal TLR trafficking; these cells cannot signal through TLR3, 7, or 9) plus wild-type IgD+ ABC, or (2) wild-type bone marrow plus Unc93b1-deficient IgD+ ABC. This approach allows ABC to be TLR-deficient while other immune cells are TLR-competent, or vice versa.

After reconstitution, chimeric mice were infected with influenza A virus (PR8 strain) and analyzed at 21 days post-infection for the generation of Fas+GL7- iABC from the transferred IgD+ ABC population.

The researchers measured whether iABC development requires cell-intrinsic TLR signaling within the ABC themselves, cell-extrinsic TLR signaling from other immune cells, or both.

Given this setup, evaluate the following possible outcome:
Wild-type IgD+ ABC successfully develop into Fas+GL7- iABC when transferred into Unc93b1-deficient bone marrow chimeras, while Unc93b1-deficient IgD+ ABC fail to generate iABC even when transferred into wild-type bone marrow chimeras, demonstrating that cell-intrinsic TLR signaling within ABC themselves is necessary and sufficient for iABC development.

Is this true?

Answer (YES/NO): NO